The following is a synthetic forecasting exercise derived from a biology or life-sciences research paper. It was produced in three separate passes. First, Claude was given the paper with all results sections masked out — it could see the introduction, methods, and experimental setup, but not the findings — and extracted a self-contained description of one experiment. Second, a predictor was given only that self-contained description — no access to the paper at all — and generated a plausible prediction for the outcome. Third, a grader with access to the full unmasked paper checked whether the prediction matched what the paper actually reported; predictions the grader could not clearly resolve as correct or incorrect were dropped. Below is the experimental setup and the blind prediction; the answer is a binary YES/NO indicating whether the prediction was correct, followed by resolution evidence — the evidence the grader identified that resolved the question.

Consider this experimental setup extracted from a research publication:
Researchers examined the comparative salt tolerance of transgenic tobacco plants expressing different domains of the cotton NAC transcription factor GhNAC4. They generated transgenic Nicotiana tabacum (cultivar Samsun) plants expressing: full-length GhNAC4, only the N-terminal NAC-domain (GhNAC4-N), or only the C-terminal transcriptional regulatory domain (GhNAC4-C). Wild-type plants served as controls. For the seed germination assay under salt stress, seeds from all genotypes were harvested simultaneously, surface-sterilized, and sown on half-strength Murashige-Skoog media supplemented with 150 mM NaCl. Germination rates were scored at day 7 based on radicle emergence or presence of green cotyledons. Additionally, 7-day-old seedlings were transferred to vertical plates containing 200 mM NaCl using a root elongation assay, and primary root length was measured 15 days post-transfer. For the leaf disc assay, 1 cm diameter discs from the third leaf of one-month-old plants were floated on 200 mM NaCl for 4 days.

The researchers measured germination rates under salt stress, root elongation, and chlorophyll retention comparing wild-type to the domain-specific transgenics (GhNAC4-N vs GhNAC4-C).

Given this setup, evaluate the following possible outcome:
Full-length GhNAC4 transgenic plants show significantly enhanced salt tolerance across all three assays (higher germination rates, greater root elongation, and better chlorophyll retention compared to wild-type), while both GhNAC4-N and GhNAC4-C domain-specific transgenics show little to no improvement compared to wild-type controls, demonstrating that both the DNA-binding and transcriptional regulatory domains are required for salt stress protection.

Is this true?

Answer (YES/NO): NO